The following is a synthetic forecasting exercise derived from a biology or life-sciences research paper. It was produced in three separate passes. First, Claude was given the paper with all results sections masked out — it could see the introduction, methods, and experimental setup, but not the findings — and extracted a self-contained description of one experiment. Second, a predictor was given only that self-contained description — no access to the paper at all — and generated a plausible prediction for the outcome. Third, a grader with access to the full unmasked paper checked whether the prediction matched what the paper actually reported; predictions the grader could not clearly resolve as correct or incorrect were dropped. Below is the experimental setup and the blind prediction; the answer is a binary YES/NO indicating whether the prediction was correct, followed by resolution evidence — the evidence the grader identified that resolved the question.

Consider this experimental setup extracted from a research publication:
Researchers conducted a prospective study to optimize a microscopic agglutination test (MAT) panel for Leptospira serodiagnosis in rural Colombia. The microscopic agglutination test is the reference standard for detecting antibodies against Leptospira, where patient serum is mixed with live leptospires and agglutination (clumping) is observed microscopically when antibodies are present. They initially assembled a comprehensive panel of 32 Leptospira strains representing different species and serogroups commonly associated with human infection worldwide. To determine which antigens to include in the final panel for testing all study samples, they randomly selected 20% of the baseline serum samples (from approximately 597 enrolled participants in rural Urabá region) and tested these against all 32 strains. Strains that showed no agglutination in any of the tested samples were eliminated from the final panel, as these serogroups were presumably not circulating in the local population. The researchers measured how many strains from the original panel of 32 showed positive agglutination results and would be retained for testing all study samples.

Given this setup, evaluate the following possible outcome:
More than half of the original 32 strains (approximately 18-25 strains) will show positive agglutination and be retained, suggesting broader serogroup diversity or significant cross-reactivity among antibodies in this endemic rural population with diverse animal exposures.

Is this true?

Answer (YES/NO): NO